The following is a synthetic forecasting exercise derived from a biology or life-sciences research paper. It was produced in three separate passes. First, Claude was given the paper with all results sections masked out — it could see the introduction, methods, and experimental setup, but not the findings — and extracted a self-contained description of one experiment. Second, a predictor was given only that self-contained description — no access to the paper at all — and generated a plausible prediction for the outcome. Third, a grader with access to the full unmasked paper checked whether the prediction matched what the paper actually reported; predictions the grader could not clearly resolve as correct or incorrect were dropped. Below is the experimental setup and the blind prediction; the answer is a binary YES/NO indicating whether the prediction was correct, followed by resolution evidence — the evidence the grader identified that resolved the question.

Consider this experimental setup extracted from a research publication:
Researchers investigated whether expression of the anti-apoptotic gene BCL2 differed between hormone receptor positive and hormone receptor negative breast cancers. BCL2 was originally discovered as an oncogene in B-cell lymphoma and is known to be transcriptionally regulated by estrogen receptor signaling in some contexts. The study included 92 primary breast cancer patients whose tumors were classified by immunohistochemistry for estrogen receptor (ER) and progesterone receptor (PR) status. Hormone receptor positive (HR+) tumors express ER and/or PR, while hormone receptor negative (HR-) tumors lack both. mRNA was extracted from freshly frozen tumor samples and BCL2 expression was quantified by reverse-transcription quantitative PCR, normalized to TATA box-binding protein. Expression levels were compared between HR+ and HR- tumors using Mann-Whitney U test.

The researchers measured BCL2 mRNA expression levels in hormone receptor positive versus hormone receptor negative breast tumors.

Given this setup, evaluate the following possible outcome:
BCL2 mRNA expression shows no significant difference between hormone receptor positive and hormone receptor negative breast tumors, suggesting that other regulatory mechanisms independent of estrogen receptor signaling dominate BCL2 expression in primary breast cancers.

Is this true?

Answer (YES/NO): NO